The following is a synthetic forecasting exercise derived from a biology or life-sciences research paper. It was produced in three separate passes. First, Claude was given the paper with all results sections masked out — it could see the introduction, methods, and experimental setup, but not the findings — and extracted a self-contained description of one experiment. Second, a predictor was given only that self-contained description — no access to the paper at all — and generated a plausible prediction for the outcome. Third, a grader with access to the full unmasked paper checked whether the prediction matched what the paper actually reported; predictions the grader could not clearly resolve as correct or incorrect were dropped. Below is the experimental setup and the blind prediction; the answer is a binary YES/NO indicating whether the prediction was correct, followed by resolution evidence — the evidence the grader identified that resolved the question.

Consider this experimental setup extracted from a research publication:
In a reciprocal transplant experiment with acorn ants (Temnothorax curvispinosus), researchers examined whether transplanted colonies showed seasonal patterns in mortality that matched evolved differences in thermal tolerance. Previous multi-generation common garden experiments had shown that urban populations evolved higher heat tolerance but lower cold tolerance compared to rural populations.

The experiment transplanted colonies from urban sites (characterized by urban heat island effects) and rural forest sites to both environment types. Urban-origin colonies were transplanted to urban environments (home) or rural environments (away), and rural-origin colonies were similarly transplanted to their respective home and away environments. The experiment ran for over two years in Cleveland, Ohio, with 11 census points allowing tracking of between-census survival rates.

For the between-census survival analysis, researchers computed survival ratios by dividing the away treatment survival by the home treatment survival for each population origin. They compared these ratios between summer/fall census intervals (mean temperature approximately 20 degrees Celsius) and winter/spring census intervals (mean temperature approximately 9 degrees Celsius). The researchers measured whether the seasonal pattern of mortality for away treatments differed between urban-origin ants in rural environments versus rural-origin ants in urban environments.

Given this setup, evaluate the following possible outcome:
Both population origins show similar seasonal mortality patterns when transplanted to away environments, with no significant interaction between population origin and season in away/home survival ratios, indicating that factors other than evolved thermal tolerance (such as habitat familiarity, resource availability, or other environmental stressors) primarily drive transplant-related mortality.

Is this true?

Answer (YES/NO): NO